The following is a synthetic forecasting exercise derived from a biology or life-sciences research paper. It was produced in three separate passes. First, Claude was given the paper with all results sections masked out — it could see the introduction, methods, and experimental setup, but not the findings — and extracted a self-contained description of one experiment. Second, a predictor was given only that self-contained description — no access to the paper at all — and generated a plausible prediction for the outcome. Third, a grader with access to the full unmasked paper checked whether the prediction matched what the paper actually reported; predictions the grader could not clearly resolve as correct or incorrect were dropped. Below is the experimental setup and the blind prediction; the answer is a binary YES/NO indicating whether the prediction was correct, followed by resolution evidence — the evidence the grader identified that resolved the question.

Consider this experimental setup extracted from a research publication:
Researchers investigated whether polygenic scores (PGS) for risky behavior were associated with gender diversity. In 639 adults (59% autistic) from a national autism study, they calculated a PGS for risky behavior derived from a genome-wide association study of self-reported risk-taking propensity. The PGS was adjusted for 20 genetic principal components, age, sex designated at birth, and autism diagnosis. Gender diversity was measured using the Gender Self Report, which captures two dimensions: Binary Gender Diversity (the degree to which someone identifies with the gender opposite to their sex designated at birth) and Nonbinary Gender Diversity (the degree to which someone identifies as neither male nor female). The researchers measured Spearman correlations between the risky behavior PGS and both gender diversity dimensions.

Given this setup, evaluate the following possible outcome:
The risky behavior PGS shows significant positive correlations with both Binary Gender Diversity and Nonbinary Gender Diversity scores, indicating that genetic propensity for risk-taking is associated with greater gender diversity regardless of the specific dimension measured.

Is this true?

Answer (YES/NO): NO